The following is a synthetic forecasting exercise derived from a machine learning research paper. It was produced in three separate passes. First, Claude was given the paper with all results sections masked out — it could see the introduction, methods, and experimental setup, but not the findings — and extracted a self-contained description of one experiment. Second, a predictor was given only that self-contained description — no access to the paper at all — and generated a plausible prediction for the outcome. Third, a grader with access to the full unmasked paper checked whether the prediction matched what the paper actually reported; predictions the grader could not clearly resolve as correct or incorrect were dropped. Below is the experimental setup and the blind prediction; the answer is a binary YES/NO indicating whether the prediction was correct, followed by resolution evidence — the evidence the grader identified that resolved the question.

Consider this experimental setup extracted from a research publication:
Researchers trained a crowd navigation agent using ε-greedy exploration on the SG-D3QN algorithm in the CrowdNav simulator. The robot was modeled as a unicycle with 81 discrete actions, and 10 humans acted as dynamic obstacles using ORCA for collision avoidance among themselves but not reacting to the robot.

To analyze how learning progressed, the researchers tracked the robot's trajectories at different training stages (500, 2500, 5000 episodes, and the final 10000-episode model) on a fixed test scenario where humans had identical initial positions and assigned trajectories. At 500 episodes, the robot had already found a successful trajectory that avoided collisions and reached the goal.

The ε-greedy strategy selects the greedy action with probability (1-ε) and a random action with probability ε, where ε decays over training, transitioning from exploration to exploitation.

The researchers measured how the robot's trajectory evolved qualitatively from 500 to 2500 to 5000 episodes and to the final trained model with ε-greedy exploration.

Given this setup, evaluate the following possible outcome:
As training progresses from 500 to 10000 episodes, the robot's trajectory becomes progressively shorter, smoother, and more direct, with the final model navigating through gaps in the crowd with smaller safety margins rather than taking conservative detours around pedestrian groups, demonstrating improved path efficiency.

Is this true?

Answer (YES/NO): NO